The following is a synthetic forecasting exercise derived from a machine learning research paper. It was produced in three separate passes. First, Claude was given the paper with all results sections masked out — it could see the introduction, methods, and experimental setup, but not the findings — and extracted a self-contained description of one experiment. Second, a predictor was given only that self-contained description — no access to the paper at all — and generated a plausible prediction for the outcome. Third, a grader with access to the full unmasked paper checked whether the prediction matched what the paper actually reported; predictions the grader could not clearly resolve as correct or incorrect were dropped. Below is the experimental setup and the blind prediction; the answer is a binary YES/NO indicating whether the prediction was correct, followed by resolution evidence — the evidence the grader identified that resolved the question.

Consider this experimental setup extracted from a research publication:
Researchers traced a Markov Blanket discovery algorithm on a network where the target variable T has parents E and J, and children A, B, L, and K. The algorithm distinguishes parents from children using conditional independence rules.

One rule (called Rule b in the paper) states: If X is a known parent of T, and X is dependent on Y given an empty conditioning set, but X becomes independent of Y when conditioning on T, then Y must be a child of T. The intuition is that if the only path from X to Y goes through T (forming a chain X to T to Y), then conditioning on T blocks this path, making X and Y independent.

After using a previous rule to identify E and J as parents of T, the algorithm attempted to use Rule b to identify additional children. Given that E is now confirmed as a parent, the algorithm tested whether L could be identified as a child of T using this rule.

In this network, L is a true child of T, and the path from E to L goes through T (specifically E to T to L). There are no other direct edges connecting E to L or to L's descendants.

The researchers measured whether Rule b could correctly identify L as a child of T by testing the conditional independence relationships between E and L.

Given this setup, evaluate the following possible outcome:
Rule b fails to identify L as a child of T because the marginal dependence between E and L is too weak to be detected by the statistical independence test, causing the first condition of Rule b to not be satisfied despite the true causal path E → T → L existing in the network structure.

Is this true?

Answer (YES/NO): NO